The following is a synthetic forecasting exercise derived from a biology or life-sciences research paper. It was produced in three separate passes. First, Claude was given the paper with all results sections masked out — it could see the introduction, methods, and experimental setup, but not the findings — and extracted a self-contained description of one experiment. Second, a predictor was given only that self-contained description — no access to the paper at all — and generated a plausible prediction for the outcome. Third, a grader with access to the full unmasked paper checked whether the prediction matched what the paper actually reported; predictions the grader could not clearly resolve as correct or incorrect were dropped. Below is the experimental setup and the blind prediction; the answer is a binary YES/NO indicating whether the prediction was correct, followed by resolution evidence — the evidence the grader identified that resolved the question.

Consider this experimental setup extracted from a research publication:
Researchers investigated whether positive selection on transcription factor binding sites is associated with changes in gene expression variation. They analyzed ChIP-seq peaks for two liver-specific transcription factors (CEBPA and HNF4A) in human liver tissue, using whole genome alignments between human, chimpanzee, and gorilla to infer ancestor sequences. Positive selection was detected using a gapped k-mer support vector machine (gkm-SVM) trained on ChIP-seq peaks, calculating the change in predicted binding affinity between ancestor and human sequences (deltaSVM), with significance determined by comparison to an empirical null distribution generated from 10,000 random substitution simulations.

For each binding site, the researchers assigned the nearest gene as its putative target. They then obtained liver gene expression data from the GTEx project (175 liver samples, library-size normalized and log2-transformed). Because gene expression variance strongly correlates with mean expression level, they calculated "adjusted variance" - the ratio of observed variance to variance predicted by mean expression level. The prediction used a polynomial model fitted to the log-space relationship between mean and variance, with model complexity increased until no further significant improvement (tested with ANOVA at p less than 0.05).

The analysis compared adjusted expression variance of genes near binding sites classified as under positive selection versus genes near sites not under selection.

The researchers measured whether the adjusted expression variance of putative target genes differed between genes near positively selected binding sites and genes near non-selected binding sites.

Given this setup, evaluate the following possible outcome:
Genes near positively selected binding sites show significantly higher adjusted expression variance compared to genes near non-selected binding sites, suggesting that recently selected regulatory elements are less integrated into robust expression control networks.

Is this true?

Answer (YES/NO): NO